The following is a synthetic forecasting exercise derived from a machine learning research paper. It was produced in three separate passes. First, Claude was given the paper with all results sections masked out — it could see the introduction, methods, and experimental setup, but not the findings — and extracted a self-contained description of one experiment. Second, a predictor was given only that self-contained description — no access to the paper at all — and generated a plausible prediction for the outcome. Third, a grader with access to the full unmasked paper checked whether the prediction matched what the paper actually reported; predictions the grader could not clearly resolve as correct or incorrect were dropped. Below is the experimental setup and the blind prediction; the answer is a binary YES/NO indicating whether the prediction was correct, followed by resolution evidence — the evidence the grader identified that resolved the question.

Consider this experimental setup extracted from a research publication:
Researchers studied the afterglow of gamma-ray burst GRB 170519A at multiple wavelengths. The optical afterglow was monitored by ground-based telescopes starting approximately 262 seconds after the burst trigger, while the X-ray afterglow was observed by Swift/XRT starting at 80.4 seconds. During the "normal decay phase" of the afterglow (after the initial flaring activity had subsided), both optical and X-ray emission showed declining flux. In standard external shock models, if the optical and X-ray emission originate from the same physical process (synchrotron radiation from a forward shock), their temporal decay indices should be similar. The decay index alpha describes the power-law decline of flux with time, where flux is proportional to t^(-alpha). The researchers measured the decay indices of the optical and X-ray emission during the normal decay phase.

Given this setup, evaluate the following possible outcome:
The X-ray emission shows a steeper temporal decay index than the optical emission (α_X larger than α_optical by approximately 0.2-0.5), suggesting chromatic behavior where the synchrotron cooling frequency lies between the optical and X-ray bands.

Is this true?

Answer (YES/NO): NO